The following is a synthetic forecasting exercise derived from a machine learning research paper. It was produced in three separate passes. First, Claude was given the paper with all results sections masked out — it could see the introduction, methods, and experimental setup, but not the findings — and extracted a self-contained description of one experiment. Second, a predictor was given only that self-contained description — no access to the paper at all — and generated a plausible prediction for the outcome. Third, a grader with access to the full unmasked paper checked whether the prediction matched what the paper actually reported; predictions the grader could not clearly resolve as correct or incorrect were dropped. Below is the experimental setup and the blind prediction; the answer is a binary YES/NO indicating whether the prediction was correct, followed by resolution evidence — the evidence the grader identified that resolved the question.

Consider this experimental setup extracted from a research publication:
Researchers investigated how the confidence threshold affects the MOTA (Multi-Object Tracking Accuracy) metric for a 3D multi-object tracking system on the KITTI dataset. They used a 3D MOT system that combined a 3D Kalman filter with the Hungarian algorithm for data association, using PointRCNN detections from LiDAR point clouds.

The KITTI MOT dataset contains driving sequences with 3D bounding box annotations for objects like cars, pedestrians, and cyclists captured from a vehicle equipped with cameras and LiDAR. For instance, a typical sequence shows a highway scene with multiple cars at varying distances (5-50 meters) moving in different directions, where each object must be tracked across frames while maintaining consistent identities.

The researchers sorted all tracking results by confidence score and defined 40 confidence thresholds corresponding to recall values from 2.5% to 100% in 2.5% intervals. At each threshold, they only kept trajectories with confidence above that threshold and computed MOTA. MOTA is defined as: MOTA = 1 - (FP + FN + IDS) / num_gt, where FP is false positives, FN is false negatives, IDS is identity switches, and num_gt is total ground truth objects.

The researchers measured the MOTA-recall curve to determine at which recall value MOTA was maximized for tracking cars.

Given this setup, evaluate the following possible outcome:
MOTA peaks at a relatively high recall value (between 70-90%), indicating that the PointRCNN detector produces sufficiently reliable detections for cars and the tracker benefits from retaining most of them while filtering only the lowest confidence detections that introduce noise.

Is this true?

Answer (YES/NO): YES